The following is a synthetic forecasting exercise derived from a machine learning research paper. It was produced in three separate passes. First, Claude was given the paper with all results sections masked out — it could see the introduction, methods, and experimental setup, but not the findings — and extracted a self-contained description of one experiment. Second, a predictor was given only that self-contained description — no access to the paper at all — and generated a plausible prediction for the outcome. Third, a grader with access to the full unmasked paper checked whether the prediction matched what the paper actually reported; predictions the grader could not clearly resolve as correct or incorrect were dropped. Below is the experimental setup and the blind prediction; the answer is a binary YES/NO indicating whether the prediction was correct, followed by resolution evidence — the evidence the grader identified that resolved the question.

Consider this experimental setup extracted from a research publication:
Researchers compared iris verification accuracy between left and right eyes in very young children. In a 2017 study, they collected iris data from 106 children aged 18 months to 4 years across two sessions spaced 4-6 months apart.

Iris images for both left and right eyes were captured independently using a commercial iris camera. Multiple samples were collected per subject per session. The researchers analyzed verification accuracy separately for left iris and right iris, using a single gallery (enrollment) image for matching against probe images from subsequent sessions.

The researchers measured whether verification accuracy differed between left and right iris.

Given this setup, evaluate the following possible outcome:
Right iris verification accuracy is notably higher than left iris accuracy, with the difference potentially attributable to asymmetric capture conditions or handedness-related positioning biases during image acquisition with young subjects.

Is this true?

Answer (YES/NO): NO